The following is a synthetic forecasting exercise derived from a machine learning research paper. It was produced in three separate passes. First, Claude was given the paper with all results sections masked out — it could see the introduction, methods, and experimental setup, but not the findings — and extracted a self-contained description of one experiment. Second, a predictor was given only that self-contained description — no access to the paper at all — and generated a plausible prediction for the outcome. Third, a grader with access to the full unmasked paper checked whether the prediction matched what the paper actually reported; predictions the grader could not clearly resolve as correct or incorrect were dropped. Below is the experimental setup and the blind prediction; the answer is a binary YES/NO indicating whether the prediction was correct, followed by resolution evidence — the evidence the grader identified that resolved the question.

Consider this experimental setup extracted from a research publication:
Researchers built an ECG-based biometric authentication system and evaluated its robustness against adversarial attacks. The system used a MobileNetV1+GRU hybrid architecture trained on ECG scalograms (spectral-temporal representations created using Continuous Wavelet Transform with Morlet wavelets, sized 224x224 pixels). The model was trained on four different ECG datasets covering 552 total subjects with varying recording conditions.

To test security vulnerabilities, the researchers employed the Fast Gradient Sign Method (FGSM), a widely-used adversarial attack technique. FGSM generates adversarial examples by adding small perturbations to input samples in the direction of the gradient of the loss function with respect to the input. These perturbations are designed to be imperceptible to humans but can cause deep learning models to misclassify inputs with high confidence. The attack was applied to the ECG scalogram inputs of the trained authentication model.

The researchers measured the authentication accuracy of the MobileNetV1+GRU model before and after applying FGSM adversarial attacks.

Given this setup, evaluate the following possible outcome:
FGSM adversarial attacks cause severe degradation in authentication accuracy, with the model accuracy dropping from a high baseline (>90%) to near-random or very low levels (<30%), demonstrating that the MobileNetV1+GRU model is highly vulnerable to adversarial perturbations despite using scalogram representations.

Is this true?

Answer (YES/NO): YES